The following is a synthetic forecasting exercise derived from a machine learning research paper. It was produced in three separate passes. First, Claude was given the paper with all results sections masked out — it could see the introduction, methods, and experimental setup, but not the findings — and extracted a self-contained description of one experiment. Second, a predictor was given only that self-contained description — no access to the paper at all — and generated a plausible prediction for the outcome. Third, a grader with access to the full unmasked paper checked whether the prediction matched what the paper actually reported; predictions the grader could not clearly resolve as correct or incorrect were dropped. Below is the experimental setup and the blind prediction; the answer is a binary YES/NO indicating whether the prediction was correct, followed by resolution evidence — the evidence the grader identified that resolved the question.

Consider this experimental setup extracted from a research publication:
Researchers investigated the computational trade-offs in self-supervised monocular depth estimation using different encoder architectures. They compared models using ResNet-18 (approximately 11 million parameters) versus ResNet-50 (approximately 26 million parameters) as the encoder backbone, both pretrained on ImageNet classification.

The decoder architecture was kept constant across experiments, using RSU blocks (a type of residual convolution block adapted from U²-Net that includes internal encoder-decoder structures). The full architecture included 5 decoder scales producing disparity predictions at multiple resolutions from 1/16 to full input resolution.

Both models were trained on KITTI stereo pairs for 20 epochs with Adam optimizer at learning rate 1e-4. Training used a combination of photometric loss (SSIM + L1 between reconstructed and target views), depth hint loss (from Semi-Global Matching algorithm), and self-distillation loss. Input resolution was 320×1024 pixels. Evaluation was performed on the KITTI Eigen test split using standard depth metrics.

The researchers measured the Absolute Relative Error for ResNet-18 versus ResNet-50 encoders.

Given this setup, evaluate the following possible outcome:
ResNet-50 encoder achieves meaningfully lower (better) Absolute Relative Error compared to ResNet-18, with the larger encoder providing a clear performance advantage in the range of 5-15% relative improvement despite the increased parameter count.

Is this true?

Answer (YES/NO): NO